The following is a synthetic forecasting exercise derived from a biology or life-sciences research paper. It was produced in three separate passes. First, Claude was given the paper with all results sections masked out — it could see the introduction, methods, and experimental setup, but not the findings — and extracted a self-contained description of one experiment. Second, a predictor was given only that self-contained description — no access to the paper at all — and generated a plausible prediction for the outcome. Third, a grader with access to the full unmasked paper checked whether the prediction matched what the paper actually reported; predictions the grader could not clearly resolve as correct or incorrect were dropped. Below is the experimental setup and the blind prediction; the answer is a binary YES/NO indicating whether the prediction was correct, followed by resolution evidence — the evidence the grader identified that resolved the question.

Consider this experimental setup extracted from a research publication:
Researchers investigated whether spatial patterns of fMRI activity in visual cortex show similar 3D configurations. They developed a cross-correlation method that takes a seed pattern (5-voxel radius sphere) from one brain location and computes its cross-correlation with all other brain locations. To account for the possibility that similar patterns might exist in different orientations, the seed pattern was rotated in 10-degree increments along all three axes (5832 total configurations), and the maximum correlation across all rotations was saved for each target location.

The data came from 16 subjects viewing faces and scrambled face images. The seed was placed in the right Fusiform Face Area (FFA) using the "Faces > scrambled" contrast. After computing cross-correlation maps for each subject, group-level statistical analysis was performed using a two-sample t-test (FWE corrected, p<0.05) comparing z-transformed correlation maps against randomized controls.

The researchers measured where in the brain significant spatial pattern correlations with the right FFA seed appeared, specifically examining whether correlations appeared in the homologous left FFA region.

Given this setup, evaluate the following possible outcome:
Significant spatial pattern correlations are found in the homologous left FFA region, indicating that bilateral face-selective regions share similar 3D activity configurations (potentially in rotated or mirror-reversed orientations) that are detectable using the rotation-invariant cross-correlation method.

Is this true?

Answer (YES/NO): YES